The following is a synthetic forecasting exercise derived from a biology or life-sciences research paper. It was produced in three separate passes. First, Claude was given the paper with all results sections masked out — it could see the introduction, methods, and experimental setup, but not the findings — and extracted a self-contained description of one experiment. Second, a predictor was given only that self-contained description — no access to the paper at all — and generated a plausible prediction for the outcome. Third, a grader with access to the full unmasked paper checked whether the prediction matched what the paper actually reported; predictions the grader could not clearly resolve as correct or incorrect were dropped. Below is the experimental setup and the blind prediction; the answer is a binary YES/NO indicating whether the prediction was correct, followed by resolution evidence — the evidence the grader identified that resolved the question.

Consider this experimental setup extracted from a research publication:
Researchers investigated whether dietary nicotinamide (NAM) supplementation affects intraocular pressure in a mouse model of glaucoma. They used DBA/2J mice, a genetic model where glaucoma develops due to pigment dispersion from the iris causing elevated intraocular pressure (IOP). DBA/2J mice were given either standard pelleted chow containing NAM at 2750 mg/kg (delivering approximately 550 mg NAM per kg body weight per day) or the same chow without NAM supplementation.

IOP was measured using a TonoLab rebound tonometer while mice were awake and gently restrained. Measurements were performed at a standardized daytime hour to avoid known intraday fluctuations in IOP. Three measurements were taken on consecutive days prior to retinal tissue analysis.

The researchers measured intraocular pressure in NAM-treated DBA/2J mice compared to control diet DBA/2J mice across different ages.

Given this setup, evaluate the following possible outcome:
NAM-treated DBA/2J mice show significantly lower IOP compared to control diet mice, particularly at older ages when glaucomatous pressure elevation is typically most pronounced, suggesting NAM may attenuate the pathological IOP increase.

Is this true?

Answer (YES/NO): YES